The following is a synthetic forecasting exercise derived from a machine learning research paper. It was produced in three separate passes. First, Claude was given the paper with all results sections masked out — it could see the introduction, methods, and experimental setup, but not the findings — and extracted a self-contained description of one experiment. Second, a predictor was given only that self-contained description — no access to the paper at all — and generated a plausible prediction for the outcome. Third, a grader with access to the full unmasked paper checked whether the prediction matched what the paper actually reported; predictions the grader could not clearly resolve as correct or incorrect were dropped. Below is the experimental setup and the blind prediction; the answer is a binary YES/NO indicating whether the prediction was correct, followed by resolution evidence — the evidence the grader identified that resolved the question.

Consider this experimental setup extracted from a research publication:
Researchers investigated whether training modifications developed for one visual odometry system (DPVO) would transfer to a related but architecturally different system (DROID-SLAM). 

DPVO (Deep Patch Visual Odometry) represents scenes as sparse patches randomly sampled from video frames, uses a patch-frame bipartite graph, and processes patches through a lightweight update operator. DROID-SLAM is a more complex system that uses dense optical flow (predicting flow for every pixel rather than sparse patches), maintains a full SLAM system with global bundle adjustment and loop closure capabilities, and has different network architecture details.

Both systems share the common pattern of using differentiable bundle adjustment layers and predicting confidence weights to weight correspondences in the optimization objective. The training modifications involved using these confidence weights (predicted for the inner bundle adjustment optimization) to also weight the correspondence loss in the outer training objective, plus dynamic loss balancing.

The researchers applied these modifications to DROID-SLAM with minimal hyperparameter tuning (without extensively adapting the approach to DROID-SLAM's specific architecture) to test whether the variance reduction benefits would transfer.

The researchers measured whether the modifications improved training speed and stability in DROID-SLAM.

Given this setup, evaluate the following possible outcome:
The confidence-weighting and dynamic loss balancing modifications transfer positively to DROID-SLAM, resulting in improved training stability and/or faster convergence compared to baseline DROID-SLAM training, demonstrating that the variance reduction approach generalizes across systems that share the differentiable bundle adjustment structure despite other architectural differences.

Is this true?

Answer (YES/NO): YES